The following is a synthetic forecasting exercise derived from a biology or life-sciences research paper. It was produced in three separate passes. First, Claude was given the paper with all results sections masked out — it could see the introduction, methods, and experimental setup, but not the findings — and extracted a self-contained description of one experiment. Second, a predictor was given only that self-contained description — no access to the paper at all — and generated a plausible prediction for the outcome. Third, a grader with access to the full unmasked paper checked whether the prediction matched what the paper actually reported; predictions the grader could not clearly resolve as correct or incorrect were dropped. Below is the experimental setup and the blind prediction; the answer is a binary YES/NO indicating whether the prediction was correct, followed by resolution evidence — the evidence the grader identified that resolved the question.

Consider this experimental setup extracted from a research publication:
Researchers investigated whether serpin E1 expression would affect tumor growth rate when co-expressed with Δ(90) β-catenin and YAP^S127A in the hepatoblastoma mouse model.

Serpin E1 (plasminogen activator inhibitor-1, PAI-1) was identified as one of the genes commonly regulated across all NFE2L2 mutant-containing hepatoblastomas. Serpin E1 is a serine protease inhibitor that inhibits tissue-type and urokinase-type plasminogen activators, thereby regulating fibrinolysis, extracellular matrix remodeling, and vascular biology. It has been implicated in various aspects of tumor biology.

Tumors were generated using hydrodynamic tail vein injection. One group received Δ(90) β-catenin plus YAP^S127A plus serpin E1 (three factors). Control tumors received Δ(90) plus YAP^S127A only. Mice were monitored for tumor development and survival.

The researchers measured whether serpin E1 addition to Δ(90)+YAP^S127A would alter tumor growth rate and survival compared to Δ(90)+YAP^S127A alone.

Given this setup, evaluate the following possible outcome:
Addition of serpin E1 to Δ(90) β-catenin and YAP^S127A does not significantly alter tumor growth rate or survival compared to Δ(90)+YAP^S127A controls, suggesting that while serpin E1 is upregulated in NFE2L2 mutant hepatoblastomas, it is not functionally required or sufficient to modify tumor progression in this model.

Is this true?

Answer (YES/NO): YES